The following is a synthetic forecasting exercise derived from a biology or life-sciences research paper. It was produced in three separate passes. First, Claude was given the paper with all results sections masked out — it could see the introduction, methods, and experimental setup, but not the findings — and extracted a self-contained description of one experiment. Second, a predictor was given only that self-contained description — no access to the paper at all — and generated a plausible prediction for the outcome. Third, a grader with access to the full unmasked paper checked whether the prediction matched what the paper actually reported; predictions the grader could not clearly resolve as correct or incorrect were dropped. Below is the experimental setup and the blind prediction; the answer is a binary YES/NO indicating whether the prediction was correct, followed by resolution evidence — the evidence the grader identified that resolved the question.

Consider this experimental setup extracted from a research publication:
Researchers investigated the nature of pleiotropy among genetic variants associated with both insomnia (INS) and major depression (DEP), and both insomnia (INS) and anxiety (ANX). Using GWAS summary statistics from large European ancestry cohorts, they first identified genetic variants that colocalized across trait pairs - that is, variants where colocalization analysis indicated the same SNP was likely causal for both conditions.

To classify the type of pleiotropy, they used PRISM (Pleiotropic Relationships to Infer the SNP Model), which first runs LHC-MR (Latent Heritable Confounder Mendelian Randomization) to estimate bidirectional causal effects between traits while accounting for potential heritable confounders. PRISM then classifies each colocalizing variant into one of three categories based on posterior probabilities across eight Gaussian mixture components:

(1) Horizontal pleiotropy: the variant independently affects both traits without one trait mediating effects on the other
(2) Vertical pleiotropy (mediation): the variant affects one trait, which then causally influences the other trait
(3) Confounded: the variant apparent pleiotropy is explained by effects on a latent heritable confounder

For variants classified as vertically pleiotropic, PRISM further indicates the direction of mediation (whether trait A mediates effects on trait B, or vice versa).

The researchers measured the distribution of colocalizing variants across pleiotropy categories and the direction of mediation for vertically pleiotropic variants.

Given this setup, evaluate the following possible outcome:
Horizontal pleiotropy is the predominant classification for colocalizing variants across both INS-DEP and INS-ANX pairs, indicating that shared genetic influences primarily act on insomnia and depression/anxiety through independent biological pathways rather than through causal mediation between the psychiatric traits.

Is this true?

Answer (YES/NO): NO